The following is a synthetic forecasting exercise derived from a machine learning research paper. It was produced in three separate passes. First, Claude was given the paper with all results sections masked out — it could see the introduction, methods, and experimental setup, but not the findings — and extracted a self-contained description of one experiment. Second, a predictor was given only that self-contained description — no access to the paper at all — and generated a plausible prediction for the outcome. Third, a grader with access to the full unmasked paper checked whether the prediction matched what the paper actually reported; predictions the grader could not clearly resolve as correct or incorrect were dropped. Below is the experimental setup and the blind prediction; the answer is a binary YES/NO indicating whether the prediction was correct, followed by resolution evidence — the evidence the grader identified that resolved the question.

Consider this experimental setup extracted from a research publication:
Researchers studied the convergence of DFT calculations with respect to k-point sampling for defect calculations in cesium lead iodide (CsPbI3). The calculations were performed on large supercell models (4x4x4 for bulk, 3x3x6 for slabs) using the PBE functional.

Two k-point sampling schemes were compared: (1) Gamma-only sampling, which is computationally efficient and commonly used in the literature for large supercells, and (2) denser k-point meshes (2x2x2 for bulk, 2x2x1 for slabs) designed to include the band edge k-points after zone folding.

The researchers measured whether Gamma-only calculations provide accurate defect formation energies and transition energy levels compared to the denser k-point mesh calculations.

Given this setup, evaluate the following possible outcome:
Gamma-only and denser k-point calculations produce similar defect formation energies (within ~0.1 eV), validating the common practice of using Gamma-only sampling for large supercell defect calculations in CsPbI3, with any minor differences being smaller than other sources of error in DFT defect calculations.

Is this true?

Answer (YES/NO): NO